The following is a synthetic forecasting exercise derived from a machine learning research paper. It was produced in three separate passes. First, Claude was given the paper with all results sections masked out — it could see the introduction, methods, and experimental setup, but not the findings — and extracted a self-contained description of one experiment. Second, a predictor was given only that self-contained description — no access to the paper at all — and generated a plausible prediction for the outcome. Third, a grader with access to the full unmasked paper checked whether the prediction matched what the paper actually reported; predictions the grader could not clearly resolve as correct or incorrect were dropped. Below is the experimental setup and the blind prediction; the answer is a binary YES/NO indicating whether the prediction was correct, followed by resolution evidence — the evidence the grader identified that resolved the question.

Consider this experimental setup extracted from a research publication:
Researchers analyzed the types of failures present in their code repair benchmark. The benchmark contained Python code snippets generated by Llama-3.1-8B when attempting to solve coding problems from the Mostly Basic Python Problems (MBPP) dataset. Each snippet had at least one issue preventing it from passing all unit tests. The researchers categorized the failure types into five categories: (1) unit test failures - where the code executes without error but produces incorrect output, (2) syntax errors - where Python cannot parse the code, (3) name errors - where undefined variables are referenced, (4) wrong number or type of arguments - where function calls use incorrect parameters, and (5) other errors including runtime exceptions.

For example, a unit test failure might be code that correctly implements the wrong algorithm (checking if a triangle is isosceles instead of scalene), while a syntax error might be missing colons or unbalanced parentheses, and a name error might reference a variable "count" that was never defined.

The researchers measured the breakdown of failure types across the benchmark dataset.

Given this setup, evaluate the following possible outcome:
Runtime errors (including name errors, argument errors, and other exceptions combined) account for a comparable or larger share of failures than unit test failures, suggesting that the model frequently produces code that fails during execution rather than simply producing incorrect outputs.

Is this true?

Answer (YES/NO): NO